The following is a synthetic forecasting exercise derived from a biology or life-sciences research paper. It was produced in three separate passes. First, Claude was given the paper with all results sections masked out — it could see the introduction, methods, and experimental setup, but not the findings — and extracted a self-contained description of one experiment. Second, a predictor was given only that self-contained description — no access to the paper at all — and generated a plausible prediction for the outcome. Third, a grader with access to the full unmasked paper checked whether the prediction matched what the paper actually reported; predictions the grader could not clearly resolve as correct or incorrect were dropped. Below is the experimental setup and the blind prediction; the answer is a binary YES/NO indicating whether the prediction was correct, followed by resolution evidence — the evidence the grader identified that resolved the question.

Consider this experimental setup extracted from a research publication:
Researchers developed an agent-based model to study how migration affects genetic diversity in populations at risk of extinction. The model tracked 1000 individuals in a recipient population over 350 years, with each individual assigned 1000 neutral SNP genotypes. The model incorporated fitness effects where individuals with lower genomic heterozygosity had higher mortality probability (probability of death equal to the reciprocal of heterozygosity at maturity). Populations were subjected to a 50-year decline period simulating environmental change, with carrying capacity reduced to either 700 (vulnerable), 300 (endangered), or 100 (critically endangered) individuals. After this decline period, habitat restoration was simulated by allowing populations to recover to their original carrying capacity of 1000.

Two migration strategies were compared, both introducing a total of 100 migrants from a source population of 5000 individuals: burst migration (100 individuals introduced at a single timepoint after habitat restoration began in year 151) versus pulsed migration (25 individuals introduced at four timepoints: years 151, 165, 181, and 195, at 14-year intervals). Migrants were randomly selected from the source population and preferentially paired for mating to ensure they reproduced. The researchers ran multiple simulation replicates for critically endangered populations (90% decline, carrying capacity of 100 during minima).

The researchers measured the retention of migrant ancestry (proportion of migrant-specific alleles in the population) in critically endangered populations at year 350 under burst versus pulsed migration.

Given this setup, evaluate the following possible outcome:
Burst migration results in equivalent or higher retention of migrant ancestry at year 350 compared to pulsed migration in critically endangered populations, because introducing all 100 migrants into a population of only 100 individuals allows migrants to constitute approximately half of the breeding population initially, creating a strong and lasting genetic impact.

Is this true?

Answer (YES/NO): YES